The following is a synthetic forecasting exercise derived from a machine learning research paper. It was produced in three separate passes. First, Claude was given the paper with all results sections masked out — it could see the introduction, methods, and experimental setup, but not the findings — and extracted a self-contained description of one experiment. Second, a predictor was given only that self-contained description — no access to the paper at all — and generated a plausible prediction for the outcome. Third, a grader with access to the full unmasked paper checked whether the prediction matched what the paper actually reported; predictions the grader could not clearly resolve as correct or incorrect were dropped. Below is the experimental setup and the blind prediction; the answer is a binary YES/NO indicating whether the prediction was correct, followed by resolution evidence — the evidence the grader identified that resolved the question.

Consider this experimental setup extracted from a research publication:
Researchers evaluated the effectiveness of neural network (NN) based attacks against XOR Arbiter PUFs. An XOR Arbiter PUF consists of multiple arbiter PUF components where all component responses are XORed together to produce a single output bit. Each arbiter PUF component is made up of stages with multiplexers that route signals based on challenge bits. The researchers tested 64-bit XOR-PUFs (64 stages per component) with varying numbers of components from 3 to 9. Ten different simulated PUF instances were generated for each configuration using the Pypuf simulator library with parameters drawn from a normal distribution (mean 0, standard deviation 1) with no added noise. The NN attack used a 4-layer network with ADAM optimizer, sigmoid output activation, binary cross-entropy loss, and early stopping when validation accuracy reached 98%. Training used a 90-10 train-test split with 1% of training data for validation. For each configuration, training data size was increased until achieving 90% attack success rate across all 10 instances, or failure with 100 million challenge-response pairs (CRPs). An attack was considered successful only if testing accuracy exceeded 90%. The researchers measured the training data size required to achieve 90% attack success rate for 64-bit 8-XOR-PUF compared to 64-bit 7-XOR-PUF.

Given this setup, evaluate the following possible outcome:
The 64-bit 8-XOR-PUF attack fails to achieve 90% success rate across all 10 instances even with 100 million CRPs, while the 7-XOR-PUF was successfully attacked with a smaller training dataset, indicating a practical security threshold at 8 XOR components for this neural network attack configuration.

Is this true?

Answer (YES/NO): NO